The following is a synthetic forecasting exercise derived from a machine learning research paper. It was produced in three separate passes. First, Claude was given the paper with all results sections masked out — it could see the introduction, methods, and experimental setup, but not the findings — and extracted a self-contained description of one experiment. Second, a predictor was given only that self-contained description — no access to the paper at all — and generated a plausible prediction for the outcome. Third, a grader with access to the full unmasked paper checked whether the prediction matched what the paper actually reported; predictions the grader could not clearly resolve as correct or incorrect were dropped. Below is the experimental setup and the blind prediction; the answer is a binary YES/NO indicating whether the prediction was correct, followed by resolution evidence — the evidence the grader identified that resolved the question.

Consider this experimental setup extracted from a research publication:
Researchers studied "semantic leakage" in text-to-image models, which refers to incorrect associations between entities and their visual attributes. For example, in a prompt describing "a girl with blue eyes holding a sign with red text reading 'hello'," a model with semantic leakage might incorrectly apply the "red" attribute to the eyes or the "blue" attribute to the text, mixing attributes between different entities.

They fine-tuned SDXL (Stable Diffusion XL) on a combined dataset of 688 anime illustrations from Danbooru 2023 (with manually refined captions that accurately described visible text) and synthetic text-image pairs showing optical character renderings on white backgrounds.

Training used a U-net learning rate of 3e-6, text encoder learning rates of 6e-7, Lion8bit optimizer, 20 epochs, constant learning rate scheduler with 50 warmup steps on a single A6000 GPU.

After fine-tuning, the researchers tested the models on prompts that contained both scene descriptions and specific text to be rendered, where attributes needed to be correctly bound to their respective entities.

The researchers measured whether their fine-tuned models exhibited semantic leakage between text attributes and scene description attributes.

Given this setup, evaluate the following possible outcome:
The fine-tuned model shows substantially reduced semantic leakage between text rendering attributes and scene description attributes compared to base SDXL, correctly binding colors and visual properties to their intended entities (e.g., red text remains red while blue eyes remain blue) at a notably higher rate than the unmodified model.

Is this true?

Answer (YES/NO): NO